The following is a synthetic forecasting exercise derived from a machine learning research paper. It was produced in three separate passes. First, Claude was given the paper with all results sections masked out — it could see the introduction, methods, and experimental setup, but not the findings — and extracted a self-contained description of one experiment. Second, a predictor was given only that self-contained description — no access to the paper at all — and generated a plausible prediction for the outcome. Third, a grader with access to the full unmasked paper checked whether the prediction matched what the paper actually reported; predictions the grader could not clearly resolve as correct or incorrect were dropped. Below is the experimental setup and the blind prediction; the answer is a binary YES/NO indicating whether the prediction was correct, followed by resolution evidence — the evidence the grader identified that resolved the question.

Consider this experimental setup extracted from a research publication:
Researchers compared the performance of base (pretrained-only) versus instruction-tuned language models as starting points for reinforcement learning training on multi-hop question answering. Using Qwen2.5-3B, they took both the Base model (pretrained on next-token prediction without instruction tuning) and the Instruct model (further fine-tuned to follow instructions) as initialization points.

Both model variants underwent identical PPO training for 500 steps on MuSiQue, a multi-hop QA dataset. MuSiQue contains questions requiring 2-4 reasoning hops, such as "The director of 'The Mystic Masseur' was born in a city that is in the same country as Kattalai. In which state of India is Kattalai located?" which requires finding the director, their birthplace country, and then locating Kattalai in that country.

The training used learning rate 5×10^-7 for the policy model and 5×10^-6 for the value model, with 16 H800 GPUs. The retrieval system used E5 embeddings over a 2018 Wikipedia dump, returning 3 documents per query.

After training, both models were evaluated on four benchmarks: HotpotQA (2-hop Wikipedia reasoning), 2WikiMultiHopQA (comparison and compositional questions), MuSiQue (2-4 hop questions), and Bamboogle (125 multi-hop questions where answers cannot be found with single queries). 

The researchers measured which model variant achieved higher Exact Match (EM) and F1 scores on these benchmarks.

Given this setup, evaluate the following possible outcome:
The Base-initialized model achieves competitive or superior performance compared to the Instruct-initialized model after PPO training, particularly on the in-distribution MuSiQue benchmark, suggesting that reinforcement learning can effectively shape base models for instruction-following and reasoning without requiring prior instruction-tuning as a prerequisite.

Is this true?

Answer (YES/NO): YES